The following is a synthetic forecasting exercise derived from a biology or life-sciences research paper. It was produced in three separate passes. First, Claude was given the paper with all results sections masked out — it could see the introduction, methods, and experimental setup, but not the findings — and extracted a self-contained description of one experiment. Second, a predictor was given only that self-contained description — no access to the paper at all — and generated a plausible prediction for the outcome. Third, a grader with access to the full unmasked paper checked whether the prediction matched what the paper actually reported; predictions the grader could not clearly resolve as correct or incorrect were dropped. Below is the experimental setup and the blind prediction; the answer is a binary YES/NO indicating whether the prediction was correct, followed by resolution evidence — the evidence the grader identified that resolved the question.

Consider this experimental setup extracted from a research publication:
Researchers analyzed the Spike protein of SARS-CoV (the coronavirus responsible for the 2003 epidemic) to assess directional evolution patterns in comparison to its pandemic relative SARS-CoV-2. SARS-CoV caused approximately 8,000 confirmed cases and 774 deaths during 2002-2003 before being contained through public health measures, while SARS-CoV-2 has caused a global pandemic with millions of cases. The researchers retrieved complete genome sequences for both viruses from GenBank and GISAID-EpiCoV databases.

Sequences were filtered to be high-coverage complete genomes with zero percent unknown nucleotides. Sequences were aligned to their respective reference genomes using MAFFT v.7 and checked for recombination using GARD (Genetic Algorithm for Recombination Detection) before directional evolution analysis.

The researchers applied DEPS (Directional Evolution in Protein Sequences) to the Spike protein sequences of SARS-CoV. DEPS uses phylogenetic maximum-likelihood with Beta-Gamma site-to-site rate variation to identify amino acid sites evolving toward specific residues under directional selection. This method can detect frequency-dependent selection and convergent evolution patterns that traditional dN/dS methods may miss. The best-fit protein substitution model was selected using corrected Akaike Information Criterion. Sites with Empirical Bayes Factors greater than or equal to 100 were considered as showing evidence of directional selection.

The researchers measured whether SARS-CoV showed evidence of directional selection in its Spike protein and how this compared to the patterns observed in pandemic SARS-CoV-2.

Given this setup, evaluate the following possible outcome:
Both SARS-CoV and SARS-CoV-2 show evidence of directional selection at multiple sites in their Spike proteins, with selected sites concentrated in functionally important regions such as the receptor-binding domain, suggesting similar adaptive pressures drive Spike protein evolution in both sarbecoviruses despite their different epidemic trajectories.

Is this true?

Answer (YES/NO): NO